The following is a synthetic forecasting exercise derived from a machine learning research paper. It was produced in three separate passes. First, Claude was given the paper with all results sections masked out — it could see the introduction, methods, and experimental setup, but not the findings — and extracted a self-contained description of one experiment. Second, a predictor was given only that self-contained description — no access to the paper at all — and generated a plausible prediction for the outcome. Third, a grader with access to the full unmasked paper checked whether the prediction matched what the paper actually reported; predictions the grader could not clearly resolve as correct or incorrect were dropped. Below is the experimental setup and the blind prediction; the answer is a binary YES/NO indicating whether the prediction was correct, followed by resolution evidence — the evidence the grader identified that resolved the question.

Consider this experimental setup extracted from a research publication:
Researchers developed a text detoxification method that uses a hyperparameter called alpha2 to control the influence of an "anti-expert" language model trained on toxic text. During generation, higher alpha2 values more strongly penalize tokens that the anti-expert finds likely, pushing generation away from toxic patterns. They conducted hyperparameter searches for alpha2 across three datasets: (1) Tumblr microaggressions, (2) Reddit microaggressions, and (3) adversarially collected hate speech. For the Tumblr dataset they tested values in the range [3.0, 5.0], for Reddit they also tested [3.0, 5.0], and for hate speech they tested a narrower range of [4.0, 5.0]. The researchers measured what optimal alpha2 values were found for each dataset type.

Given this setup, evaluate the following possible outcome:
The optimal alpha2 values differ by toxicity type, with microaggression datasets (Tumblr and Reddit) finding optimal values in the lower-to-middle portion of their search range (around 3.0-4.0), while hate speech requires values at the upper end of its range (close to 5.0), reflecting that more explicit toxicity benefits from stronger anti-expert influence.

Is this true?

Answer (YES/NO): NO